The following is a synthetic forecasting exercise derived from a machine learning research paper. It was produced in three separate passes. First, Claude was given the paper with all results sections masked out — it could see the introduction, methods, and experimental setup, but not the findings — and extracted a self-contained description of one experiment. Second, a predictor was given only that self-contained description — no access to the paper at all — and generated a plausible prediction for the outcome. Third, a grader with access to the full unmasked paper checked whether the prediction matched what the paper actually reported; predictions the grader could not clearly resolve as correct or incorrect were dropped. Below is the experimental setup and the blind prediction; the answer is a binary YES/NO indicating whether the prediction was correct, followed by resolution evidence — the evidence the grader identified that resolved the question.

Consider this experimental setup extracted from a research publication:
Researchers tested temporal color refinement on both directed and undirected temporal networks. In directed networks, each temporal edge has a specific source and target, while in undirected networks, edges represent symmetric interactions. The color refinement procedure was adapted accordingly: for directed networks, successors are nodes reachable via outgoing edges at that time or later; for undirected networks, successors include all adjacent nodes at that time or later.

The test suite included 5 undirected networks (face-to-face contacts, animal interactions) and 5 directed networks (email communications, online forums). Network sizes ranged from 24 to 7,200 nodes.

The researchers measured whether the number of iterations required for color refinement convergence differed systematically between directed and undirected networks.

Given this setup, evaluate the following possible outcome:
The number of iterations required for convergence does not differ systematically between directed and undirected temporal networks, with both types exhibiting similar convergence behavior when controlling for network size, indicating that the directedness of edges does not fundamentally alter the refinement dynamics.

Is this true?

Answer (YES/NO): NO